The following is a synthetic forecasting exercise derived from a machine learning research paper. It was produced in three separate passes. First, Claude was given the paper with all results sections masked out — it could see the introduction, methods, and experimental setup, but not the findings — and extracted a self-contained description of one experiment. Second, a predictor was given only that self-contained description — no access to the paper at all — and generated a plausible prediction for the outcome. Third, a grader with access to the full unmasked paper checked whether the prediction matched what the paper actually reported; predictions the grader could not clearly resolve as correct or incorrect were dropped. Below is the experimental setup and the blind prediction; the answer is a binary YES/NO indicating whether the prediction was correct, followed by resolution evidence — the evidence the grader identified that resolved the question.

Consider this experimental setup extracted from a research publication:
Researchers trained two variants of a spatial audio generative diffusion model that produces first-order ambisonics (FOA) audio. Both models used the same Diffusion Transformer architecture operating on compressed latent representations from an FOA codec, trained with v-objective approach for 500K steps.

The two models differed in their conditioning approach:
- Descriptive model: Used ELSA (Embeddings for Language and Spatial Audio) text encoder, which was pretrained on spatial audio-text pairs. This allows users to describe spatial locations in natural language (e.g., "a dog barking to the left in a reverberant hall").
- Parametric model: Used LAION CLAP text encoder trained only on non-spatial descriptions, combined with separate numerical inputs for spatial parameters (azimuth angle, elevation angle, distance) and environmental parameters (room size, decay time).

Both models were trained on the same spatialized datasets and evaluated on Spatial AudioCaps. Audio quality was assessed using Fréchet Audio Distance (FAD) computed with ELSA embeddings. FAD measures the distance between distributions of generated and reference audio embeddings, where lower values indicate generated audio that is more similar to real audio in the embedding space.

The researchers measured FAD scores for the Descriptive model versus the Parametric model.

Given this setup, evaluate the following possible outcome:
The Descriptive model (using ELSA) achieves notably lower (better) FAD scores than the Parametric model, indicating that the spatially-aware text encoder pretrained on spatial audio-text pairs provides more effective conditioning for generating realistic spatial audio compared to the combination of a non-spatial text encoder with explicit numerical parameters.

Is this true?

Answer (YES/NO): YES